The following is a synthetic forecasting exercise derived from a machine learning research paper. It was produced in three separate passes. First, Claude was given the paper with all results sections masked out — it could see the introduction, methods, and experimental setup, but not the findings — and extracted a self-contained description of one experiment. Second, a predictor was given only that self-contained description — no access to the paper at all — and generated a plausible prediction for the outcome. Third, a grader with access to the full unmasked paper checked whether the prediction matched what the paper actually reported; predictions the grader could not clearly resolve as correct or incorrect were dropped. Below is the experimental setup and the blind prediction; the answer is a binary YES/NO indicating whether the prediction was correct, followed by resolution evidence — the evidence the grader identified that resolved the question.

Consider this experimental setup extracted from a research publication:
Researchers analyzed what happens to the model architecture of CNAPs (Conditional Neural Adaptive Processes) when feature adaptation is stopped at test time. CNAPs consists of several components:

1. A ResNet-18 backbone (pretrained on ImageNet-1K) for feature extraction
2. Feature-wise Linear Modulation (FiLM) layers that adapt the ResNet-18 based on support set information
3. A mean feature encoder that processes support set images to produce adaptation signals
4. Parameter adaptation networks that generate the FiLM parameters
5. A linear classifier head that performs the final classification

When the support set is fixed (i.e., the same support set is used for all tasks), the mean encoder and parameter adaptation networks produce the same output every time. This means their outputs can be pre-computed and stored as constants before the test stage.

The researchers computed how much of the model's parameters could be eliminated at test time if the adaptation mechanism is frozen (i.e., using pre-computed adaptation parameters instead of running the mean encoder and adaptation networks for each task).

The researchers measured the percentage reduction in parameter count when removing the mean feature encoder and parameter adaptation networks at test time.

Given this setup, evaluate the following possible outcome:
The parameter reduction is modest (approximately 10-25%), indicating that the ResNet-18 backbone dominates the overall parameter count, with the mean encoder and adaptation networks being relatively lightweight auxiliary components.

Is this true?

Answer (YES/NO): NO